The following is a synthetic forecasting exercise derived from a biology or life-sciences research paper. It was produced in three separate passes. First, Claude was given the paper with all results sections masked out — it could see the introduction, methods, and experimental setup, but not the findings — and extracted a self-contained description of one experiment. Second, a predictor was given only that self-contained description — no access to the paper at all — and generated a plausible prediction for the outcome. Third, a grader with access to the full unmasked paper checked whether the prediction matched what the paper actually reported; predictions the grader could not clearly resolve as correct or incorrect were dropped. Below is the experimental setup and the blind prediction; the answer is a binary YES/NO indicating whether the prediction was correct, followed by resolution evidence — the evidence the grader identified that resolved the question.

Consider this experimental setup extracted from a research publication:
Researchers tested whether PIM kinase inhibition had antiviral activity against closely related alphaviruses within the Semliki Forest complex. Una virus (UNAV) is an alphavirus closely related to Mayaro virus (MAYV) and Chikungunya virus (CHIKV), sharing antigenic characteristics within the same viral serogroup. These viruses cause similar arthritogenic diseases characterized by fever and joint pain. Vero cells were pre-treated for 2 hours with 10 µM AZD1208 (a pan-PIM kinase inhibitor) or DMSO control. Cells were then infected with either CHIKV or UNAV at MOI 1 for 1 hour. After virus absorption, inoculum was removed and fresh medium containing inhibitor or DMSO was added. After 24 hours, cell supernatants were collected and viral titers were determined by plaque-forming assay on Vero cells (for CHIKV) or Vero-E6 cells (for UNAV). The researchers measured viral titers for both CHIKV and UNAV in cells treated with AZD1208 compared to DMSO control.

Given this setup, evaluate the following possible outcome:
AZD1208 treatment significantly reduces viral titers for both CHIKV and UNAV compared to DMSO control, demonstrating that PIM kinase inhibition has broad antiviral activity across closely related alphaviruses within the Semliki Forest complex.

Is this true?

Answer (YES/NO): NO